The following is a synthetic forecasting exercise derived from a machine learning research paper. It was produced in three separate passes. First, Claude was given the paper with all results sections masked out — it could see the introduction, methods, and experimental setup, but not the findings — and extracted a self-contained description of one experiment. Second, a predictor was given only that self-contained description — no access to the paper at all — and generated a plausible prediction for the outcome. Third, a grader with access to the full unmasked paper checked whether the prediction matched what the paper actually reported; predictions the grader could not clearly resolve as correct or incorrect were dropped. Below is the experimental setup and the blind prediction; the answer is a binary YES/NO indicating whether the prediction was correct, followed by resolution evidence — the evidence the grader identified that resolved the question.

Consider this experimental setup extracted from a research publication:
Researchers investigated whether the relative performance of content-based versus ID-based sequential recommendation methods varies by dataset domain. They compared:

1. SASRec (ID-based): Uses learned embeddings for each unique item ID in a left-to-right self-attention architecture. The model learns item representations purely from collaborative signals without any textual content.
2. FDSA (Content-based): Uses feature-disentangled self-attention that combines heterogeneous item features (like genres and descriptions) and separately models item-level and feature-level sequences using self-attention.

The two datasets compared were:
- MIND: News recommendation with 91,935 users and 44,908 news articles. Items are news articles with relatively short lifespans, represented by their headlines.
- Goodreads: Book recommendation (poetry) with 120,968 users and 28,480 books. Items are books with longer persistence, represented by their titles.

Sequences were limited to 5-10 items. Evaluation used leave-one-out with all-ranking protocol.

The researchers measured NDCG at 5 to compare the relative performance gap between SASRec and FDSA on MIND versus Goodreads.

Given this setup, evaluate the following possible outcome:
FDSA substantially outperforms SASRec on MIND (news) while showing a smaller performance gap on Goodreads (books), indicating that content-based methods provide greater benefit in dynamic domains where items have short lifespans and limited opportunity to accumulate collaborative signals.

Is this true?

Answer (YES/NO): NO